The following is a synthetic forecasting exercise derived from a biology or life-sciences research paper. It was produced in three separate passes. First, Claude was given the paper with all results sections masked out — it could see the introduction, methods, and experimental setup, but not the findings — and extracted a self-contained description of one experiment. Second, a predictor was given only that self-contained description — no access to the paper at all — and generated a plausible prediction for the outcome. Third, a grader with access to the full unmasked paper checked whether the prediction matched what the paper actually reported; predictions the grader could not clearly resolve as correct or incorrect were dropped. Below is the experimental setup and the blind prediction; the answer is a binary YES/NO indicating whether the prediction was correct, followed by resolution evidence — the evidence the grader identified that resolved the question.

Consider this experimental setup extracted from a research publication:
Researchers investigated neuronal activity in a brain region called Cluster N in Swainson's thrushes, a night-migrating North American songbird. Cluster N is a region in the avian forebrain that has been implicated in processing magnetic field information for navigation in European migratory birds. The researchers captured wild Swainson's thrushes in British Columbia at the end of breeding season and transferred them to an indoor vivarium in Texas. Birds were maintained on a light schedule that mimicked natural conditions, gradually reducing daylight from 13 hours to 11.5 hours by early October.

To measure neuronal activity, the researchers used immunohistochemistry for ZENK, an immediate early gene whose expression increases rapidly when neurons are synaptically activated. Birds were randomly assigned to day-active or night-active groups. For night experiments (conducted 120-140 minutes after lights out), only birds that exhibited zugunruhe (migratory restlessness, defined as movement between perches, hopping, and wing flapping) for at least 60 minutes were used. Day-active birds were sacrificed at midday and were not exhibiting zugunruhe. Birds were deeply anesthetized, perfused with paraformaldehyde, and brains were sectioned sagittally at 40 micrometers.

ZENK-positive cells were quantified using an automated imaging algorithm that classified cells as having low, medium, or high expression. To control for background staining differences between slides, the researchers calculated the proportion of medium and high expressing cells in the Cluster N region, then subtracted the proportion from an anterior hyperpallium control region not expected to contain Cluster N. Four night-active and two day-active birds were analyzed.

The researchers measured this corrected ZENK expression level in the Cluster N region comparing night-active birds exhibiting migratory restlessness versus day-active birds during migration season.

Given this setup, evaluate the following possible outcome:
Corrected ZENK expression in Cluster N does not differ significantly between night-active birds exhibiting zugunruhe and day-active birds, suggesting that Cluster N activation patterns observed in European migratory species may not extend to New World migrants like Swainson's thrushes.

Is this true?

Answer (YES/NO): NO